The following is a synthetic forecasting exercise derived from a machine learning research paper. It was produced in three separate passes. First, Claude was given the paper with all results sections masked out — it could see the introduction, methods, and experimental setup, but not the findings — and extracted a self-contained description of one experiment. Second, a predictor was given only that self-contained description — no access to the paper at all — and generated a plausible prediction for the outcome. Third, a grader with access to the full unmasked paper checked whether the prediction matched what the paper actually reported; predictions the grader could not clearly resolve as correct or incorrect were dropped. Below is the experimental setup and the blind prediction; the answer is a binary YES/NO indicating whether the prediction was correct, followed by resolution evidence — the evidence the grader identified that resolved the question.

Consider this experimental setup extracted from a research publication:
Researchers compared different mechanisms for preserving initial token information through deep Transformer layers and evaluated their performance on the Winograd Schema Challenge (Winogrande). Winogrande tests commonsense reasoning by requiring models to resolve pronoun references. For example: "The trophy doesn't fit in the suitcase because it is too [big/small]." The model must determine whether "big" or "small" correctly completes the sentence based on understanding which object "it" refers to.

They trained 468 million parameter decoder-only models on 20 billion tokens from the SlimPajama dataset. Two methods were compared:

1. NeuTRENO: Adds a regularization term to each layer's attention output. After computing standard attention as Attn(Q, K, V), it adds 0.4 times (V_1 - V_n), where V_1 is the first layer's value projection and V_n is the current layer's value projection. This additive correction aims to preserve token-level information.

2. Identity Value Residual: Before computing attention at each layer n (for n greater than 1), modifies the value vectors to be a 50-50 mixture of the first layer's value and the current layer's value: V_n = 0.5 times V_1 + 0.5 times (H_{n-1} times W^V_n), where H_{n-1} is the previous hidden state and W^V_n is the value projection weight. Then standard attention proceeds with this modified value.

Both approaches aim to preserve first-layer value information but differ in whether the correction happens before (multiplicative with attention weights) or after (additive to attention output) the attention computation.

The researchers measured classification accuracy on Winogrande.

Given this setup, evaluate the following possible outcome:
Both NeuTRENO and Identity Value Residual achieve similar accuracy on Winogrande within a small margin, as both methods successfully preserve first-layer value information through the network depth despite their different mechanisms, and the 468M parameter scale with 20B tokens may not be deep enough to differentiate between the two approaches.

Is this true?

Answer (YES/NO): YES